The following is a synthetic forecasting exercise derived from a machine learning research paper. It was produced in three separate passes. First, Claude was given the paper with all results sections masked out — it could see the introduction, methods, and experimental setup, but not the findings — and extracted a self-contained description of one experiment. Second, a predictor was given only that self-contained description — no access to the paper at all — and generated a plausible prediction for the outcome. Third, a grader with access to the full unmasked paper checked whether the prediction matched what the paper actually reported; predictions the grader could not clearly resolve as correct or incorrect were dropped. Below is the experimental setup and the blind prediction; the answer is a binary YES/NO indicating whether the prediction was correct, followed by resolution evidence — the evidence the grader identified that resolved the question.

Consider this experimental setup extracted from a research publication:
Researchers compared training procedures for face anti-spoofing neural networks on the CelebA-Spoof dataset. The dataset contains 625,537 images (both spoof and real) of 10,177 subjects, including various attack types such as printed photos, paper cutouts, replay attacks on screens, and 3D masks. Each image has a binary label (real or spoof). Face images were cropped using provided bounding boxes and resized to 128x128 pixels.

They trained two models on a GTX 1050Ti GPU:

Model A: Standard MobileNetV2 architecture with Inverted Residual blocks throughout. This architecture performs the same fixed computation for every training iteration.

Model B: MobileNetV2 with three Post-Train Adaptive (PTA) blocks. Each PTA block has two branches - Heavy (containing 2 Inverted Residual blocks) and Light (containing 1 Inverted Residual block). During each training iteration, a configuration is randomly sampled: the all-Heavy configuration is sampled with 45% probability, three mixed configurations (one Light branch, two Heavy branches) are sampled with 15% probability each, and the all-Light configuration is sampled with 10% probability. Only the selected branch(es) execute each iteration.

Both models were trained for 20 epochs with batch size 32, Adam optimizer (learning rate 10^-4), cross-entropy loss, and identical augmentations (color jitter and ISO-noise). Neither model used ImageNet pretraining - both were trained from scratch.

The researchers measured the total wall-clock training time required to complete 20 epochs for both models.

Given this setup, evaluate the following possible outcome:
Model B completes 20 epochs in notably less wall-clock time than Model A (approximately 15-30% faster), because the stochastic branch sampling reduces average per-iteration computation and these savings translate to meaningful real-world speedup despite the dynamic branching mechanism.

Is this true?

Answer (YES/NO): NO